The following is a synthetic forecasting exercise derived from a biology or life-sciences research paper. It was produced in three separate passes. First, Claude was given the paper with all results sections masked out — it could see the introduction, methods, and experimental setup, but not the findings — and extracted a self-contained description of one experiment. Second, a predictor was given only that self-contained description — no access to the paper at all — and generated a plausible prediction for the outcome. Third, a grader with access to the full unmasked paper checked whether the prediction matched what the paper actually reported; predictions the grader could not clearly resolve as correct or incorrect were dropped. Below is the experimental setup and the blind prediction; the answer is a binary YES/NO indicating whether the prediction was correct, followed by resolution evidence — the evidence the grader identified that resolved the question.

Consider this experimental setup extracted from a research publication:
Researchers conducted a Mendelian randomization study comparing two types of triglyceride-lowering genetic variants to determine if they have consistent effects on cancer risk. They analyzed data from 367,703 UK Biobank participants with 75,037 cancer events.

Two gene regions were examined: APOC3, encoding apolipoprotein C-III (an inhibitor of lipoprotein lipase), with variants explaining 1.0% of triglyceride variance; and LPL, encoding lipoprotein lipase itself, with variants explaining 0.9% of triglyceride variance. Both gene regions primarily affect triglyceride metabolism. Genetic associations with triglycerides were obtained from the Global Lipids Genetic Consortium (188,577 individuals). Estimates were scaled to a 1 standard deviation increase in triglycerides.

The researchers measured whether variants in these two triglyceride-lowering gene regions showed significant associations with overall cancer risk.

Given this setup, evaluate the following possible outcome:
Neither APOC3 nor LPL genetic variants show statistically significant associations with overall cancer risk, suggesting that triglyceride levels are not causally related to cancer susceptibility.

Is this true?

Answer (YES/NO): YES